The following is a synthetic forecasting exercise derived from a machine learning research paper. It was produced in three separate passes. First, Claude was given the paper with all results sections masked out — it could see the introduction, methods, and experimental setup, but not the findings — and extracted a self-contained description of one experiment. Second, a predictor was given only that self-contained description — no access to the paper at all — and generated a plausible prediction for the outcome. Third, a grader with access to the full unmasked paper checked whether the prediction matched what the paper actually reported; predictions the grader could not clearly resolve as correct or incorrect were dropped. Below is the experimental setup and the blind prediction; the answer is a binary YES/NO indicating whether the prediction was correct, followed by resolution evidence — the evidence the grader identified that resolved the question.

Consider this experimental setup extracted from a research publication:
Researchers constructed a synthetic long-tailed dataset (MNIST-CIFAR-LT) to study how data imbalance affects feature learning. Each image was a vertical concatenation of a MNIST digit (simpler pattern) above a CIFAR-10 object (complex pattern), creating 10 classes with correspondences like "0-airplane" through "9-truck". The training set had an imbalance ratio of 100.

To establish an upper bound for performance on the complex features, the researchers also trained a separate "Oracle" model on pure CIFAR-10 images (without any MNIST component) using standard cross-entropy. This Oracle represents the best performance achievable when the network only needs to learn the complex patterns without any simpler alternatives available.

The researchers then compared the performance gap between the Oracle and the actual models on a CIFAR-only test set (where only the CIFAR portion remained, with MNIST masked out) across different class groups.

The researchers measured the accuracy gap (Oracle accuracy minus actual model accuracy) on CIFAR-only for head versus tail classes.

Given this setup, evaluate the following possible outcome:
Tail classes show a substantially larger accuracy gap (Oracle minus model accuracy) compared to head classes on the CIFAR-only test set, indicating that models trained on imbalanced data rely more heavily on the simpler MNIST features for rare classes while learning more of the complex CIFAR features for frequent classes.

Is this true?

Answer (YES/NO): YES